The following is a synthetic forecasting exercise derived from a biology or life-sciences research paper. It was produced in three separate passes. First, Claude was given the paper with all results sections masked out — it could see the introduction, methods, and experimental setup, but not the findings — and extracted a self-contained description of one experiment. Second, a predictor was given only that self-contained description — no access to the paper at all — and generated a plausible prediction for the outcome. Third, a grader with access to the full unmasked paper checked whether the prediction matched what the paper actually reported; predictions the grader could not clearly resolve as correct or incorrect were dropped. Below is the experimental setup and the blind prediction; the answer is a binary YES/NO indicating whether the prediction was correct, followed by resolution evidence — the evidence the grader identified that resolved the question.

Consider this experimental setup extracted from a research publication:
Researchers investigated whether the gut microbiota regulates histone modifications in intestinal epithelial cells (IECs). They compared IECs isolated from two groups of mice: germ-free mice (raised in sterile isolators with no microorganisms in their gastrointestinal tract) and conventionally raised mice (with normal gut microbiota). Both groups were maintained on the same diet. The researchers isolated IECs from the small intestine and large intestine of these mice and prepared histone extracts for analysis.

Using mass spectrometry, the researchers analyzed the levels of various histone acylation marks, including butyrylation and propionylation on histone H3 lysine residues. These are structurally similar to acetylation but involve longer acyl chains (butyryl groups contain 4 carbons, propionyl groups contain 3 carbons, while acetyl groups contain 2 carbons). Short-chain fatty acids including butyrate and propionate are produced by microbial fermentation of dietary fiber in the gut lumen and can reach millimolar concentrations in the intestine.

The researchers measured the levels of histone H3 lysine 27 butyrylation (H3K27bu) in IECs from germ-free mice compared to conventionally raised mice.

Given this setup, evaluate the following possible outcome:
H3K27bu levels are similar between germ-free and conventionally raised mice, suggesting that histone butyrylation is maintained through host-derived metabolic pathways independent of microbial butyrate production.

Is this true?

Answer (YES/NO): NO